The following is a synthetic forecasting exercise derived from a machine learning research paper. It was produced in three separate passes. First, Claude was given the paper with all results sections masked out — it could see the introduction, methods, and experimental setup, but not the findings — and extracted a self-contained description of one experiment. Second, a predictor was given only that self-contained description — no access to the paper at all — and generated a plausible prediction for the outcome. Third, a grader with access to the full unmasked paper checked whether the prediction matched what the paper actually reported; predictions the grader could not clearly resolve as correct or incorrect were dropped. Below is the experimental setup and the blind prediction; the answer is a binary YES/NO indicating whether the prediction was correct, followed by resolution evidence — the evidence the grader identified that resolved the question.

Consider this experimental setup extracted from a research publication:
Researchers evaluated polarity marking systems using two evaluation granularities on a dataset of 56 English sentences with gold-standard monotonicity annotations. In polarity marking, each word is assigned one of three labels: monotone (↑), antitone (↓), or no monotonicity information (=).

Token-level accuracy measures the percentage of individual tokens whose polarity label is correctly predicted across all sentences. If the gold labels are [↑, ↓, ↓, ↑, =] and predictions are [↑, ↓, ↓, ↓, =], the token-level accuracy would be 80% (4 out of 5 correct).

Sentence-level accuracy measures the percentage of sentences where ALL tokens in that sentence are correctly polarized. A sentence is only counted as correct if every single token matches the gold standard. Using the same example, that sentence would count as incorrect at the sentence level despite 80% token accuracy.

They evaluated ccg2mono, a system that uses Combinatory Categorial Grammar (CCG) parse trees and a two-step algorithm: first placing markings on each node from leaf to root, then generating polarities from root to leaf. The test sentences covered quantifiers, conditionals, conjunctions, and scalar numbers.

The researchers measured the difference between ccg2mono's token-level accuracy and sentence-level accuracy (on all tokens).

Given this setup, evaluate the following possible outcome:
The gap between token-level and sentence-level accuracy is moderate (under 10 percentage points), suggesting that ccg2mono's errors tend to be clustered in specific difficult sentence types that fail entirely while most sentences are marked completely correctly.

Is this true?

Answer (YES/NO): NO